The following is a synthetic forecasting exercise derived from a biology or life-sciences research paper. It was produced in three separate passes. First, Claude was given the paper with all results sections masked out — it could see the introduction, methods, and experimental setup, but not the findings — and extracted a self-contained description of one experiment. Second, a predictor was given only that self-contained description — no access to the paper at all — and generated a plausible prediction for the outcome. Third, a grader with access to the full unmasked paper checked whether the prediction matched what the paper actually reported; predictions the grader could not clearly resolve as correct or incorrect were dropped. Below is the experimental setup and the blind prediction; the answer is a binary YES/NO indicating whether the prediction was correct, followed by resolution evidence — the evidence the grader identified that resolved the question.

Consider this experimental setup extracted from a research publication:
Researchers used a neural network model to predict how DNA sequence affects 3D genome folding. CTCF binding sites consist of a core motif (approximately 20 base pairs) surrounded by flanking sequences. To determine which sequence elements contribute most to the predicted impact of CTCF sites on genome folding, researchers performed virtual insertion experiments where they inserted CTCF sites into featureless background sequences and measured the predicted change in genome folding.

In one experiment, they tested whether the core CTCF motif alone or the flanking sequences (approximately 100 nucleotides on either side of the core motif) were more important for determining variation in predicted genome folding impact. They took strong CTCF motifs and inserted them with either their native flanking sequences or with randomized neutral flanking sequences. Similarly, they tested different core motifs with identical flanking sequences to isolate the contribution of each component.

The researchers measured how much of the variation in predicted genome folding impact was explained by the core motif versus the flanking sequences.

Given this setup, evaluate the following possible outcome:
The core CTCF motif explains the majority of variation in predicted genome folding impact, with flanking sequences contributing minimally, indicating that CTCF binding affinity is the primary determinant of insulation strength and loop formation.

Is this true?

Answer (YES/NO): NO